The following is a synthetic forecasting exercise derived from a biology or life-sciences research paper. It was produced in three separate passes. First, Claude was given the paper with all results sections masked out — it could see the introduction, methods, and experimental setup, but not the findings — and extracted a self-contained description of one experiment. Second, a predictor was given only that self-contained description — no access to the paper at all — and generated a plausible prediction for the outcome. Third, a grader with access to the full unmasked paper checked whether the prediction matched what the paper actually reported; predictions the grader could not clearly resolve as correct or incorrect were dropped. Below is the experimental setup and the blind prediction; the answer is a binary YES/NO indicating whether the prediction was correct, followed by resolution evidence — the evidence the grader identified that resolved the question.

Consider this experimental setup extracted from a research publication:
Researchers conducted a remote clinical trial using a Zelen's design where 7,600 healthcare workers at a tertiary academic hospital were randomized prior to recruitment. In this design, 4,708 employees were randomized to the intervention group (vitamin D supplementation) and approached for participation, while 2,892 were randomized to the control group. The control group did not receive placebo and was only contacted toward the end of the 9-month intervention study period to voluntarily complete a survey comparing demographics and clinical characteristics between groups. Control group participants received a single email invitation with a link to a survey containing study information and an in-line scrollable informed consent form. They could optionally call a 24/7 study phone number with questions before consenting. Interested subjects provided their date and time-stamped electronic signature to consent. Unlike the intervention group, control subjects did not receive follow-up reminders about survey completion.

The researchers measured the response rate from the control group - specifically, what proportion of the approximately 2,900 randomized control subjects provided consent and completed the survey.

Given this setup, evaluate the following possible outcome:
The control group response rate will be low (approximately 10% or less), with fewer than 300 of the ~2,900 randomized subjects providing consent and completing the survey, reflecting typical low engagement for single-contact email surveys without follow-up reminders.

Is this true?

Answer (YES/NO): NO